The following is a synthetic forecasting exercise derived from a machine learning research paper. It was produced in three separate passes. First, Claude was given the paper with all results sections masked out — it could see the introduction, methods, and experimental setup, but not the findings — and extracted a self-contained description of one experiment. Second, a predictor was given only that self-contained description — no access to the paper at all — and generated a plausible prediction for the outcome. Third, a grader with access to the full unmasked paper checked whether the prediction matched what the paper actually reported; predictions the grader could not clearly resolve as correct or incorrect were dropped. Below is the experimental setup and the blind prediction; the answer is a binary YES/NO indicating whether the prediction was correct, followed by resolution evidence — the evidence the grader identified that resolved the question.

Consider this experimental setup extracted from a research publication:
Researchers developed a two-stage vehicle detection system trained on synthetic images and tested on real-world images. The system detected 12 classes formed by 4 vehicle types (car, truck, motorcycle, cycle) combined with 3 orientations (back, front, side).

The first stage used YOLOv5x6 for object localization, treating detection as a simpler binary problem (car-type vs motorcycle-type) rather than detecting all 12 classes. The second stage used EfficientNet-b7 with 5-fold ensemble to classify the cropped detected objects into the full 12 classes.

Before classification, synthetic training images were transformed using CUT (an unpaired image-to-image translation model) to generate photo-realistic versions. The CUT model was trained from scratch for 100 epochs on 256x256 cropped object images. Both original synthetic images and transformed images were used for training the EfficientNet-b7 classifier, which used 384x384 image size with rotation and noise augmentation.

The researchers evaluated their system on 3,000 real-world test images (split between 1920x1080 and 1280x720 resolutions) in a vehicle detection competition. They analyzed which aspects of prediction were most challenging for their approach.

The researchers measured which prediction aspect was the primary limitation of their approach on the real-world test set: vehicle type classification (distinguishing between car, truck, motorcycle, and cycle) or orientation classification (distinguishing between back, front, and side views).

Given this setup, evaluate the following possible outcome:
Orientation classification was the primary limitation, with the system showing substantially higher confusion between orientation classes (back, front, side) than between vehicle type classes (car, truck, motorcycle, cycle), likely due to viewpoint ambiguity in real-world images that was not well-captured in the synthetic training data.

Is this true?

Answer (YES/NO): YES